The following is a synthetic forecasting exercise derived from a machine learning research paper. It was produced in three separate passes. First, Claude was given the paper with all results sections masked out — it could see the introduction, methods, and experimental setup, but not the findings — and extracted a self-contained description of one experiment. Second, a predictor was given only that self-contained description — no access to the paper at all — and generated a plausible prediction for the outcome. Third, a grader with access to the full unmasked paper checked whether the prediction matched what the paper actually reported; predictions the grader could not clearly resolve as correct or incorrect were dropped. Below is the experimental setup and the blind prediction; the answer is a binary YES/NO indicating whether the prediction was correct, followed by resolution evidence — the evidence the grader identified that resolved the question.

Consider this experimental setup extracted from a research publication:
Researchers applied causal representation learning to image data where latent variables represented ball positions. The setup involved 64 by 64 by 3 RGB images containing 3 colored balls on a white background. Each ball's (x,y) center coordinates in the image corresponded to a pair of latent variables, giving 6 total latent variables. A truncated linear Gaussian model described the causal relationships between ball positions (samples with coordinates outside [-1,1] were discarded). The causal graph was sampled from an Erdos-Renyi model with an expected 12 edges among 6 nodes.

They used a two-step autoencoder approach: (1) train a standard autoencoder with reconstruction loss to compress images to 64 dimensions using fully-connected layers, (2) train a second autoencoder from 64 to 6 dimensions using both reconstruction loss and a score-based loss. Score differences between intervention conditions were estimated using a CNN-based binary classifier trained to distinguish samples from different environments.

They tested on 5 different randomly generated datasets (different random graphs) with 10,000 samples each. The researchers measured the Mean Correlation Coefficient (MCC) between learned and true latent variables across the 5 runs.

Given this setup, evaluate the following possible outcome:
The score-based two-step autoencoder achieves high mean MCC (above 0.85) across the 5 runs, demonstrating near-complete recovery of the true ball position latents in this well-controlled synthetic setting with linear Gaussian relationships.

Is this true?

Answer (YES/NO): NO